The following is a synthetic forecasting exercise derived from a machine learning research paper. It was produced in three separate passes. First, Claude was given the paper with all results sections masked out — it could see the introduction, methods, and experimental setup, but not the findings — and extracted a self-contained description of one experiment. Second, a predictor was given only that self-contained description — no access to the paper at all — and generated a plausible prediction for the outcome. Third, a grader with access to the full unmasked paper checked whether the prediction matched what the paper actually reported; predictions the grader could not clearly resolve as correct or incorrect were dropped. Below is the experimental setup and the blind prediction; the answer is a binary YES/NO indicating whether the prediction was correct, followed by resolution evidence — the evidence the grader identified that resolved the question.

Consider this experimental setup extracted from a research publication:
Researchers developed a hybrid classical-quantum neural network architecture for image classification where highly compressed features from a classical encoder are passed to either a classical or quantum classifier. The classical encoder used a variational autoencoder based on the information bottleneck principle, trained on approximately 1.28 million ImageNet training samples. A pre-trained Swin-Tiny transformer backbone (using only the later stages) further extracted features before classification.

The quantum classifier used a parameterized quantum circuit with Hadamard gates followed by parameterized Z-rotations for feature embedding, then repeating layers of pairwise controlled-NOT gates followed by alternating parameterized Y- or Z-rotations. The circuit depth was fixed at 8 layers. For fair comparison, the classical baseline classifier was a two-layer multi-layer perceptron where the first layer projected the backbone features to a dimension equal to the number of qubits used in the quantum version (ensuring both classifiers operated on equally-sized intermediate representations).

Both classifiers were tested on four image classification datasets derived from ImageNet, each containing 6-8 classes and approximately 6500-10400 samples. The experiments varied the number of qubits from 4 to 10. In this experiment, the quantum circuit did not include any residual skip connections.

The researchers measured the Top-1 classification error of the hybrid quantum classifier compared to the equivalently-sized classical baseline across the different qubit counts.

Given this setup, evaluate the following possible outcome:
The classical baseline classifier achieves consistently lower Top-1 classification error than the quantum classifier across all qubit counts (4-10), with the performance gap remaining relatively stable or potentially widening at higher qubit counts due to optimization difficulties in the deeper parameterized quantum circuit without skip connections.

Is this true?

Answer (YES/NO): NO